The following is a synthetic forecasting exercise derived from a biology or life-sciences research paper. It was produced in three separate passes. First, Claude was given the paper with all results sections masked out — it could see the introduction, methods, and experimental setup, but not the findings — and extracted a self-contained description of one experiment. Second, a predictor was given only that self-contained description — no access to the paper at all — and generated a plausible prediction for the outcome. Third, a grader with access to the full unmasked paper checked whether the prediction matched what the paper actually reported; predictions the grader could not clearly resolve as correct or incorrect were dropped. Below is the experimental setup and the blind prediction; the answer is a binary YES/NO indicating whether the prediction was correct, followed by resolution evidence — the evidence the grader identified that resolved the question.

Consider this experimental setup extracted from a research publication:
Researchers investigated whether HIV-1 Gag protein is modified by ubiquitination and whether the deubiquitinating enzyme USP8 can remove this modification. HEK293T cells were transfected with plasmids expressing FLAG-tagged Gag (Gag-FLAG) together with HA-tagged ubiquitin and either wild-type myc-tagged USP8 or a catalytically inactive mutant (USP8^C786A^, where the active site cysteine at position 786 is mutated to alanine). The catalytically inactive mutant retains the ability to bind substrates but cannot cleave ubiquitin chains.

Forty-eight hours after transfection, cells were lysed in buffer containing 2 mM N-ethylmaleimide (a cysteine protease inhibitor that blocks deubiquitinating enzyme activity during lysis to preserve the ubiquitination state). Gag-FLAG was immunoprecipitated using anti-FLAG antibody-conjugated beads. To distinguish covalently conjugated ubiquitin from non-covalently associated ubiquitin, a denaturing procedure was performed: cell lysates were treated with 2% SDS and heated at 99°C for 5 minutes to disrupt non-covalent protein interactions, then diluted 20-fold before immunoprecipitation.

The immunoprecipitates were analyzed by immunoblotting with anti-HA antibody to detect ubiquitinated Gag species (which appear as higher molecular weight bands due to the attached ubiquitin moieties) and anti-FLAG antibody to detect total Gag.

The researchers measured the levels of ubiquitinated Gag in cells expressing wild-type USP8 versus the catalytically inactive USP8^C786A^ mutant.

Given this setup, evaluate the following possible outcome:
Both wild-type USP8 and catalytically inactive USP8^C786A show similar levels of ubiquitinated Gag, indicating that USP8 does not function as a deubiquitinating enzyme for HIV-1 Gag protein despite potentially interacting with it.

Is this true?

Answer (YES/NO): NO